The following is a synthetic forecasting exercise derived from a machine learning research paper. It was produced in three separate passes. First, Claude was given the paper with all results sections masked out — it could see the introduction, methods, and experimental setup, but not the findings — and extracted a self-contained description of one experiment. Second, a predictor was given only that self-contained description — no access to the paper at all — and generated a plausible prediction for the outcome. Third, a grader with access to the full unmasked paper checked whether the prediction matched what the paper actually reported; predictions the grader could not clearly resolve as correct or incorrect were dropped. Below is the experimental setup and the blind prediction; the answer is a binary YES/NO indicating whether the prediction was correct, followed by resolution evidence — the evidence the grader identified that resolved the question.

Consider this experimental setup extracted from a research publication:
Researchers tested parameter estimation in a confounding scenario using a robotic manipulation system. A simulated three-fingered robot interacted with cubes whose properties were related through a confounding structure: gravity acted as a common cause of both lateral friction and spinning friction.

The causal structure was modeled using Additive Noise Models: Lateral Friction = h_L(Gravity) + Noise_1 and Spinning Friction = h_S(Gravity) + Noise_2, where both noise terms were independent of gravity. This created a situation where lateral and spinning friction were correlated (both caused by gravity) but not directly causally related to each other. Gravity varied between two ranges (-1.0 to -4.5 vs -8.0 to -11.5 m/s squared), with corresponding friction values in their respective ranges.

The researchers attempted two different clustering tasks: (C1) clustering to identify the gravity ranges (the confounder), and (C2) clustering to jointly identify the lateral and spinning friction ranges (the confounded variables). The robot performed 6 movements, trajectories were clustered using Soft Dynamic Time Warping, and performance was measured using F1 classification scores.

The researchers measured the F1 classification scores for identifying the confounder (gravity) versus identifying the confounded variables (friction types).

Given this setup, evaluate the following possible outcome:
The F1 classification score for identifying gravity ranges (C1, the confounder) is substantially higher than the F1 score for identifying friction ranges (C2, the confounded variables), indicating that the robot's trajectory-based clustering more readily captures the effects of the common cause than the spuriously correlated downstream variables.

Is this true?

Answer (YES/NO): NO